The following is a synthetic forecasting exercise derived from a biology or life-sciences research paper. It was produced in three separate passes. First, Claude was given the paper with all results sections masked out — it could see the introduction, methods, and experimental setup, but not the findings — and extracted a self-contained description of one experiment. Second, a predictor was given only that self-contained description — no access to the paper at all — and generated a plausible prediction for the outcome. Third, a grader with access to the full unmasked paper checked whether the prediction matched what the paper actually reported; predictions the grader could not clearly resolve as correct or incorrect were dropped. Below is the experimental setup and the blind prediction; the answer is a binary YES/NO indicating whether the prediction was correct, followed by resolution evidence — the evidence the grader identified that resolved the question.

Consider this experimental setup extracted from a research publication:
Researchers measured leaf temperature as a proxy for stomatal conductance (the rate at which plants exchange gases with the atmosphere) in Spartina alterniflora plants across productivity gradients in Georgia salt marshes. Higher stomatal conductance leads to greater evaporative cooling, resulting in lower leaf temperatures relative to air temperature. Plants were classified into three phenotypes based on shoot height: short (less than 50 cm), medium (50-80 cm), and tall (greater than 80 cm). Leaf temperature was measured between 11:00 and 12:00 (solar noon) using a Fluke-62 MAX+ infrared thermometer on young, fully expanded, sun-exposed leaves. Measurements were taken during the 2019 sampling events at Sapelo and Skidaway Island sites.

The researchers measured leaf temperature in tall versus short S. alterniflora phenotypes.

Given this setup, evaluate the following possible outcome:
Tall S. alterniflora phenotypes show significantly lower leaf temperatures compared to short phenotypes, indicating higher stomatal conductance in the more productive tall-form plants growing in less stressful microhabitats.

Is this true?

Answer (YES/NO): YES